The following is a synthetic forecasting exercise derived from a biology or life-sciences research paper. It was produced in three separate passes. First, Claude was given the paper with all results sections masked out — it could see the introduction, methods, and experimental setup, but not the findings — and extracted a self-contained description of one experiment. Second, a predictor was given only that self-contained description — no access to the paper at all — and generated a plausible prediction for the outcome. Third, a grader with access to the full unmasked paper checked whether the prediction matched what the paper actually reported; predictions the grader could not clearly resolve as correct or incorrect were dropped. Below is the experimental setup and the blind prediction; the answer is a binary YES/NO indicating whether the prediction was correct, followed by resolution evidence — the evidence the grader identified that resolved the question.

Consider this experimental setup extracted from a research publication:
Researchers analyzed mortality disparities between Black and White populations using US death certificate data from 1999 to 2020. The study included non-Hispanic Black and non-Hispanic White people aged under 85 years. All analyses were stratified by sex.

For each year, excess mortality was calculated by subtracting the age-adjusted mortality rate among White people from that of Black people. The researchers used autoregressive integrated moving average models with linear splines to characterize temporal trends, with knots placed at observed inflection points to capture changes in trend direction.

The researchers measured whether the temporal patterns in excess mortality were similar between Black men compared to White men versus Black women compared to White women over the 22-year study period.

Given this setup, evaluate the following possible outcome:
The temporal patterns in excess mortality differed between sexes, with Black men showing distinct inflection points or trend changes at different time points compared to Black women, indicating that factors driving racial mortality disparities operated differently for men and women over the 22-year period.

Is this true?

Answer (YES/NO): NO